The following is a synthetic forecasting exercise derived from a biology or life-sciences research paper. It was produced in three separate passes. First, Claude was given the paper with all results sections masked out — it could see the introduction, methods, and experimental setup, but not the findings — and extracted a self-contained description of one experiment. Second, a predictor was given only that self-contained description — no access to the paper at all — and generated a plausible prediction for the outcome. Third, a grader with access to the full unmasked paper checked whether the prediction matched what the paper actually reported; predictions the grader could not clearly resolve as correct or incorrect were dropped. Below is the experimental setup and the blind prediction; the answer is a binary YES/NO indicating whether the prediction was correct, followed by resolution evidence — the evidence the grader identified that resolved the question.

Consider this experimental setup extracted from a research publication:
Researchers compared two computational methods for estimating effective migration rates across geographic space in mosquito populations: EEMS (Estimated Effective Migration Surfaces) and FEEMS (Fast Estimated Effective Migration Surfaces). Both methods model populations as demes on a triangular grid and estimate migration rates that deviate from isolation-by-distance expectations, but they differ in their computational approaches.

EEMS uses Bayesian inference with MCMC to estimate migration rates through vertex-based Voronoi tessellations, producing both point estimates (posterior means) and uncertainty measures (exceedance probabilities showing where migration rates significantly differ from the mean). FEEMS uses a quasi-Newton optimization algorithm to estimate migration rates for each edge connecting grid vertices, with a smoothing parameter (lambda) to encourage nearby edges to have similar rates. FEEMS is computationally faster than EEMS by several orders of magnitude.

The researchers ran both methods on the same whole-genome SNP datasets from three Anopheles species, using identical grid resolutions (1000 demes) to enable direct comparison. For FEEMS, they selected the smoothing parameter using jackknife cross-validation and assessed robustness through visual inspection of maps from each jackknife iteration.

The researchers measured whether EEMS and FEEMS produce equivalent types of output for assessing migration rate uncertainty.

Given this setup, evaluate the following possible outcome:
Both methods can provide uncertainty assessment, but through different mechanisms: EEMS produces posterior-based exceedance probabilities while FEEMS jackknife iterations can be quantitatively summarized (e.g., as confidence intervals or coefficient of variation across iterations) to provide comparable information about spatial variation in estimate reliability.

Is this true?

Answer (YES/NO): NO